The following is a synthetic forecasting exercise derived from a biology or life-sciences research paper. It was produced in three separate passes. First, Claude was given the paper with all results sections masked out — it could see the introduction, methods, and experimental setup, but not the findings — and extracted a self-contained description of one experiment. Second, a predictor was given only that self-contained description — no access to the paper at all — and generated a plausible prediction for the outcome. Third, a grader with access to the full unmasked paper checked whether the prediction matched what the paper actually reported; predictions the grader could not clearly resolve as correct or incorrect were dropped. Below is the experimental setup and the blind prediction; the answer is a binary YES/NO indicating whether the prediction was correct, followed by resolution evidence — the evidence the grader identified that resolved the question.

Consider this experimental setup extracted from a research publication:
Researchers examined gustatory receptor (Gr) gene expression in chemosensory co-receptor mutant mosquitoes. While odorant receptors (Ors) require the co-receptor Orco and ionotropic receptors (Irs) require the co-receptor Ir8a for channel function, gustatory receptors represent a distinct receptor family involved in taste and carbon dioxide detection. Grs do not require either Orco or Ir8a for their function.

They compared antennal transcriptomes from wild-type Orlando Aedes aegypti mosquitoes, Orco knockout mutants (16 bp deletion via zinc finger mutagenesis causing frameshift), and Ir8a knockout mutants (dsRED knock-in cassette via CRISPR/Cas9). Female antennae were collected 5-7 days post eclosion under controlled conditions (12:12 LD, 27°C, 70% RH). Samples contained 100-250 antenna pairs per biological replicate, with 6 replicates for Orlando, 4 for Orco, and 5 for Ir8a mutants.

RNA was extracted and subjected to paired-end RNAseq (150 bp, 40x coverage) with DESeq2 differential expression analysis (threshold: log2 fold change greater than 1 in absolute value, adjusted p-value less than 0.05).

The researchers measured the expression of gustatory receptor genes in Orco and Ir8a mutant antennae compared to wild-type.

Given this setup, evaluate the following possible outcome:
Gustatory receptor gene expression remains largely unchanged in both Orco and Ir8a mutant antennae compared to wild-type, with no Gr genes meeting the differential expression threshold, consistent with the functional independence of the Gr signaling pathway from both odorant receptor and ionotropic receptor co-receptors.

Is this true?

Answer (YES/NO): NO